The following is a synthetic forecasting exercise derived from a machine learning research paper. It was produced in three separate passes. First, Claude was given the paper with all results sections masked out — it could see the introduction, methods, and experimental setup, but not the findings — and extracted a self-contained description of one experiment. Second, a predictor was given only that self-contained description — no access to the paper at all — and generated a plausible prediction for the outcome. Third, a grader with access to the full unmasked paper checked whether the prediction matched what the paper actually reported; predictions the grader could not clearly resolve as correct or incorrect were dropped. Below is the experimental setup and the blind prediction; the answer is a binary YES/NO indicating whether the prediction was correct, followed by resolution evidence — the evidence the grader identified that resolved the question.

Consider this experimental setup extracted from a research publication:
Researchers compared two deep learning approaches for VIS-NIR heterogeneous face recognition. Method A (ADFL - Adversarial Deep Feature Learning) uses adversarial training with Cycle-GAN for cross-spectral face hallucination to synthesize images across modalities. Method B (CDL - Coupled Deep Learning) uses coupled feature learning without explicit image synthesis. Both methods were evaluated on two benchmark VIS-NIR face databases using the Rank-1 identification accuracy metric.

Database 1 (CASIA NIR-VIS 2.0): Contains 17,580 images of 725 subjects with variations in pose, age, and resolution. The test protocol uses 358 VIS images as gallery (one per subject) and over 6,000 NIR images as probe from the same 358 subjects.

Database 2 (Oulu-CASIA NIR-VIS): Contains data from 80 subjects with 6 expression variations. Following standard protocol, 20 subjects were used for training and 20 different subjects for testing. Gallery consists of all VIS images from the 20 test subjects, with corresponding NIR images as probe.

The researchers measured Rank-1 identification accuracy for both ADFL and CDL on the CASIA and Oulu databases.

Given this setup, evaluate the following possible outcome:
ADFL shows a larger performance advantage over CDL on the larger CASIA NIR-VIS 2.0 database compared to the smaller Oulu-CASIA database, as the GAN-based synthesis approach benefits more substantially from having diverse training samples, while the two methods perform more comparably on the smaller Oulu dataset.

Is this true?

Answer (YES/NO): NO